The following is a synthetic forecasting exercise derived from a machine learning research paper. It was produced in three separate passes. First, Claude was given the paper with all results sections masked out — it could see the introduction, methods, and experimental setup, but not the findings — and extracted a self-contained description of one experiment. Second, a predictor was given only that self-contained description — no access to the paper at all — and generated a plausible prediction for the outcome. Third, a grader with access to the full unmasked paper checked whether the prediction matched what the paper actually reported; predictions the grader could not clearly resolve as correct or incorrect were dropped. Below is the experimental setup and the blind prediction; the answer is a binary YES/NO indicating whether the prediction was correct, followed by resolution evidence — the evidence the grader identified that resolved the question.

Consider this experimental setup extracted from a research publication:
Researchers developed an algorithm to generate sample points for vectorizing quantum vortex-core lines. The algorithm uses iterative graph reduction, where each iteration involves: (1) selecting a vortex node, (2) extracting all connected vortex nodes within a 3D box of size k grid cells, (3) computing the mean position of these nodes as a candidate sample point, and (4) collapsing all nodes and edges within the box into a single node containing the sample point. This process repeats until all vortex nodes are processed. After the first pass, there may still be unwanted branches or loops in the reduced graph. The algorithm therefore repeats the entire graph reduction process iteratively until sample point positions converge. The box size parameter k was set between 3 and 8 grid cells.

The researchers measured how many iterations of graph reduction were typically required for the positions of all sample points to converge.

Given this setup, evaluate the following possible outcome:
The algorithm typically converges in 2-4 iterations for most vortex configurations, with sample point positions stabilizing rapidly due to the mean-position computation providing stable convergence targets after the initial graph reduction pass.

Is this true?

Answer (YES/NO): NO